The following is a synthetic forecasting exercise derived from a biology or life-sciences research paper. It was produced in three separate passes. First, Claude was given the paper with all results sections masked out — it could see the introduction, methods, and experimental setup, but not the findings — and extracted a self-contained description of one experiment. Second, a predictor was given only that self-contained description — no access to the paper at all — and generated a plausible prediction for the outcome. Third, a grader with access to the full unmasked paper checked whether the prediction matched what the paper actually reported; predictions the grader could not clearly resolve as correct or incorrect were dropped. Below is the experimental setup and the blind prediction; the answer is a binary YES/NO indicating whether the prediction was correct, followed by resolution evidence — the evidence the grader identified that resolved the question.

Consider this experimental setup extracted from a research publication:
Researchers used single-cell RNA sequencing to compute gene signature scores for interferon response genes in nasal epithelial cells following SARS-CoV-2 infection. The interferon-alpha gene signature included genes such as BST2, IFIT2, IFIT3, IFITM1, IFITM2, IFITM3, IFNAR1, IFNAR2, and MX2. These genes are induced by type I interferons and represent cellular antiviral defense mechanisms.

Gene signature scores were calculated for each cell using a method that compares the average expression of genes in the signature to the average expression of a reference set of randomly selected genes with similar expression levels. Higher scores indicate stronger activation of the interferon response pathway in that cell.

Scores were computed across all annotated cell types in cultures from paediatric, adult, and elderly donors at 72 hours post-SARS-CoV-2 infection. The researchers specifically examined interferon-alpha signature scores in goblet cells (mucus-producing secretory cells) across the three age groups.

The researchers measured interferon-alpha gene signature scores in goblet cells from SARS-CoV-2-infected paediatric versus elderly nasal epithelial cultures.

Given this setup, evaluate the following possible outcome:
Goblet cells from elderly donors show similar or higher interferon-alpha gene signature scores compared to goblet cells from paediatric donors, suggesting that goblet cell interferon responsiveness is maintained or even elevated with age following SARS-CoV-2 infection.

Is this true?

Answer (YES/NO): NO